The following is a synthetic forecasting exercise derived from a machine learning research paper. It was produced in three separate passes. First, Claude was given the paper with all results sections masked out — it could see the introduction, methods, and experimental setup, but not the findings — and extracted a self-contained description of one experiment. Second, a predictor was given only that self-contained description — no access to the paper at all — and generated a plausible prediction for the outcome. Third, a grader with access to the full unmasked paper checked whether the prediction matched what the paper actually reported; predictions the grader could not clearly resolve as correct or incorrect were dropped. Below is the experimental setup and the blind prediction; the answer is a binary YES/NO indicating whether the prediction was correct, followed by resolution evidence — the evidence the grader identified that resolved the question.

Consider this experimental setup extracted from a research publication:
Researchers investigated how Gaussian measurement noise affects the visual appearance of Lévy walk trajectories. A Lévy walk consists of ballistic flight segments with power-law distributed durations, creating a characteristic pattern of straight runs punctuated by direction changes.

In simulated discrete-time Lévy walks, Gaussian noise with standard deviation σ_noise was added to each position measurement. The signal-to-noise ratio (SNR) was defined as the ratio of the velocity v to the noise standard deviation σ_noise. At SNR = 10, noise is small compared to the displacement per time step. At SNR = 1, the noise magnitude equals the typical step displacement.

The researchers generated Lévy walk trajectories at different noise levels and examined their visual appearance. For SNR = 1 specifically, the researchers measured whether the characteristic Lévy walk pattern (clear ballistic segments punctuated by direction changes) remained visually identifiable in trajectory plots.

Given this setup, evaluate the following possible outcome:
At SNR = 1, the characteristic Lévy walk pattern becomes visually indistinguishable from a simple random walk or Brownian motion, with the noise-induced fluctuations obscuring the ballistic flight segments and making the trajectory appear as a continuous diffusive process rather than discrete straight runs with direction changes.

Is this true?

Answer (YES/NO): YES